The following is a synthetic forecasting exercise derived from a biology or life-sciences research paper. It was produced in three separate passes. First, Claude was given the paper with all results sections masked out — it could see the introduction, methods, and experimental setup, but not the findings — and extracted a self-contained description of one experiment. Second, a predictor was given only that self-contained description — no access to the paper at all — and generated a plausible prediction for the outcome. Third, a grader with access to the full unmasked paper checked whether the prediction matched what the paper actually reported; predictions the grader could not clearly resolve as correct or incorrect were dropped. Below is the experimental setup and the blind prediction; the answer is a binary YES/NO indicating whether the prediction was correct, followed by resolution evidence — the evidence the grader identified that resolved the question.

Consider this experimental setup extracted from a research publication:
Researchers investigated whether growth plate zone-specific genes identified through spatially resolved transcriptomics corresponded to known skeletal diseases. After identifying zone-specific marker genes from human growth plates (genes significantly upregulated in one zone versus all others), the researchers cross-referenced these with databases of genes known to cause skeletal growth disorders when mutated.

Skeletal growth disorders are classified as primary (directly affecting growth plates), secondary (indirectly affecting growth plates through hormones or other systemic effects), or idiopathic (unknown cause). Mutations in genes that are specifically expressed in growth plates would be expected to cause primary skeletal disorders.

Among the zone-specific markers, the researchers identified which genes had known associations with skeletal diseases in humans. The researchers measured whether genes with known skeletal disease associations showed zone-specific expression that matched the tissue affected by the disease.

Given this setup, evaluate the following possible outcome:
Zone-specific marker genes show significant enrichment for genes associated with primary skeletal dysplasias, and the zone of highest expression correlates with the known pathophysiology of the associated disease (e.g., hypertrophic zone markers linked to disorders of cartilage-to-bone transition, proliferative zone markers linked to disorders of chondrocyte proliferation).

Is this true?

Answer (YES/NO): NO